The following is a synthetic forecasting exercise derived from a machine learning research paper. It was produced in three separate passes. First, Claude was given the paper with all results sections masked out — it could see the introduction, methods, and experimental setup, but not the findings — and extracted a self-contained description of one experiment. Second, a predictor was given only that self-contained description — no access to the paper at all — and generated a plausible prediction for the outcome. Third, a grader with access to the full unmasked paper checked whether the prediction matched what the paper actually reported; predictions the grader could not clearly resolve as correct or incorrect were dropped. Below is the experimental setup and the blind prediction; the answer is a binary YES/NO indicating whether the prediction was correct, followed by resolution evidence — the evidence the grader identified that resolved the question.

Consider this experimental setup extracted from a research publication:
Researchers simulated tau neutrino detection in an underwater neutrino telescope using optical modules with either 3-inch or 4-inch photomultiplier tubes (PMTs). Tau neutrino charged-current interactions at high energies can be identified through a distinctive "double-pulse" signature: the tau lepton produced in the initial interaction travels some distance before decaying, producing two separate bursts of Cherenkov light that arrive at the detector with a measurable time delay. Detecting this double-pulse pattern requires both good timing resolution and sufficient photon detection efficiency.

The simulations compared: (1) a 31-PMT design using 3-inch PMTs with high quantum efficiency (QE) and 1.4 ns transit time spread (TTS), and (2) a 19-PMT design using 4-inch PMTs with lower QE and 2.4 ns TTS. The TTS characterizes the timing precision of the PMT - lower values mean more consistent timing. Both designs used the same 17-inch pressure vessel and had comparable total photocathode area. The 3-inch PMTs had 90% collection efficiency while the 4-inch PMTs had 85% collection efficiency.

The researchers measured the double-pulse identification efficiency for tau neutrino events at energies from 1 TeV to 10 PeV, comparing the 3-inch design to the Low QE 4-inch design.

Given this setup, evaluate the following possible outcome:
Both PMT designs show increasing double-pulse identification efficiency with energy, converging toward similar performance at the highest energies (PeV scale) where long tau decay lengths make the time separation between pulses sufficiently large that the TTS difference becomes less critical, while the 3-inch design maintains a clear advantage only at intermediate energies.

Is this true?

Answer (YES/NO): NO